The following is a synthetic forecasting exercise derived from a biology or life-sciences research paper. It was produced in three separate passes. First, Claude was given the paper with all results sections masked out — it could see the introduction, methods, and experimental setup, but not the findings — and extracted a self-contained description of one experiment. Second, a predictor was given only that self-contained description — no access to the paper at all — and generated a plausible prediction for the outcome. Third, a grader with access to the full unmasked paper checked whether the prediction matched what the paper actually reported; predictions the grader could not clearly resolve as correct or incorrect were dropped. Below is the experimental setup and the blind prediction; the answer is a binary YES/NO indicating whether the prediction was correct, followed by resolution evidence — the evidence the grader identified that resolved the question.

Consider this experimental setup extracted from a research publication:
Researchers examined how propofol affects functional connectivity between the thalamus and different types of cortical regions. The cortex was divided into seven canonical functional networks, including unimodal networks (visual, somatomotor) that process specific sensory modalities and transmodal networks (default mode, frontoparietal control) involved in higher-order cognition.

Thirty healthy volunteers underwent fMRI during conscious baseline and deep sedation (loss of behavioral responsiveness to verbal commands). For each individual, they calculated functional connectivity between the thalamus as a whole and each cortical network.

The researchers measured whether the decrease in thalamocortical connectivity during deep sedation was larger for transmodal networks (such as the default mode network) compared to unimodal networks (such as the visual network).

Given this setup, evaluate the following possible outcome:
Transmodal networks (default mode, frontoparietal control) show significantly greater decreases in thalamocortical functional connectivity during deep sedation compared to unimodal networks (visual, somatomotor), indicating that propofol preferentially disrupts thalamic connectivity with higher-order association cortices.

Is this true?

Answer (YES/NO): YES